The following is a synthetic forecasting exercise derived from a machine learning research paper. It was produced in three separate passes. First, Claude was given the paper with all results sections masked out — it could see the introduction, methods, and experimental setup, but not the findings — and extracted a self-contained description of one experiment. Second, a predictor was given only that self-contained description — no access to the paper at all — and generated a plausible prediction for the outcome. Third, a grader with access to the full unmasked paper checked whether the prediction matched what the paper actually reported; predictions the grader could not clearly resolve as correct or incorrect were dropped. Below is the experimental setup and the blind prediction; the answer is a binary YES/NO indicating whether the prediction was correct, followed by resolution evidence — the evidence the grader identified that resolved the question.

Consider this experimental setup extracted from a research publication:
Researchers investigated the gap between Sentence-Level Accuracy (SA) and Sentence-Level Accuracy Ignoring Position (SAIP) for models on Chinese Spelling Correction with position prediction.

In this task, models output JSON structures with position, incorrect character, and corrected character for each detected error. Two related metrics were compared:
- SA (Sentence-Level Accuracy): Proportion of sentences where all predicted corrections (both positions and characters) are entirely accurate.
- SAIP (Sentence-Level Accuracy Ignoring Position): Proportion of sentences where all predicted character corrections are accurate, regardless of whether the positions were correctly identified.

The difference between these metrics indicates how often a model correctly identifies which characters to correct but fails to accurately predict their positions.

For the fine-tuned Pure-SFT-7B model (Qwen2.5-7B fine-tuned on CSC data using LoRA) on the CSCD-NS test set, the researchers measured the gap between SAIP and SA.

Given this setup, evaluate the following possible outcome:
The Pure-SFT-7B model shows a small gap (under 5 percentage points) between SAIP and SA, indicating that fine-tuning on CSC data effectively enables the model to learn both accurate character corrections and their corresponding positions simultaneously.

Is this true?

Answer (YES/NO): NO